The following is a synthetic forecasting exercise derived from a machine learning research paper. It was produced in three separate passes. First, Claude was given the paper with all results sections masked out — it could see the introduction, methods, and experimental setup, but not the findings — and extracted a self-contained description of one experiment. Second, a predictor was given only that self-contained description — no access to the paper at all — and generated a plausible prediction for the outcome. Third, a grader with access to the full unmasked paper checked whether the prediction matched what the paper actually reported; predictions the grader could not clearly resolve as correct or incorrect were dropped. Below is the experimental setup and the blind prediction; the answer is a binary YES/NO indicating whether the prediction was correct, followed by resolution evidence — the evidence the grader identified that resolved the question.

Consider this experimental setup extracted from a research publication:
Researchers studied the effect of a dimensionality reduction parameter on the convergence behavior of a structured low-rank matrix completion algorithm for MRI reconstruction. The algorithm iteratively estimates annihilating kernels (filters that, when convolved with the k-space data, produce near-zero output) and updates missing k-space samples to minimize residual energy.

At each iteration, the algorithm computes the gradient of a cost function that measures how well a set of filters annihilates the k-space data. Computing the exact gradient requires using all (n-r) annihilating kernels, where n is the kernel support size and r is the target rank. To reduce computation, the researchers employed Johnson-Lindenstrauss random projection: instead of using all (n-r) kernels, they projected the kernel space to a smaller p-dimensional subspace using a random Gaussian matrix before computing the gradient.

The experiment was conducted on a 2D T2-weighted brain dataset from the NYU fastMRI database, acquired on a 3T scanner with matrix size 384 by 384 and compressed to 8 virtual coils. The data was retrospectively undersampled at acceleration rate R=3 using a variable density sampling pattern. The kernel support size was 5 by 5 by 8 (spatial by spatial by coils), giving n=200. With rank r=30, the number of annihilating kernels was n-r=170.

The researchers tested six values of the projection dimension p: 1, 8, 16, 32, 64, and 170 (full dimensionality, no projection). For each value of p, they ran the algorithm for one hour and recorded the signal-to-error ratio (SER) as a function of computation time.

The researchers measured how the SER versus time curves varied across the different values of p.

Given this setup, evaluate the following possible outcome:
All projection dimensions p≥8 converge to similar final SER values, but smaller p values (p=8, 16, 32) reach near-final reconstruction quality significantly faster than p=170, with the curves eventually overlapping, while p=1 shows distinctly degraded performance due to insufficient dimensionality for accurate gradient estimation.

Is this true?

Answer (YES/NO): NO